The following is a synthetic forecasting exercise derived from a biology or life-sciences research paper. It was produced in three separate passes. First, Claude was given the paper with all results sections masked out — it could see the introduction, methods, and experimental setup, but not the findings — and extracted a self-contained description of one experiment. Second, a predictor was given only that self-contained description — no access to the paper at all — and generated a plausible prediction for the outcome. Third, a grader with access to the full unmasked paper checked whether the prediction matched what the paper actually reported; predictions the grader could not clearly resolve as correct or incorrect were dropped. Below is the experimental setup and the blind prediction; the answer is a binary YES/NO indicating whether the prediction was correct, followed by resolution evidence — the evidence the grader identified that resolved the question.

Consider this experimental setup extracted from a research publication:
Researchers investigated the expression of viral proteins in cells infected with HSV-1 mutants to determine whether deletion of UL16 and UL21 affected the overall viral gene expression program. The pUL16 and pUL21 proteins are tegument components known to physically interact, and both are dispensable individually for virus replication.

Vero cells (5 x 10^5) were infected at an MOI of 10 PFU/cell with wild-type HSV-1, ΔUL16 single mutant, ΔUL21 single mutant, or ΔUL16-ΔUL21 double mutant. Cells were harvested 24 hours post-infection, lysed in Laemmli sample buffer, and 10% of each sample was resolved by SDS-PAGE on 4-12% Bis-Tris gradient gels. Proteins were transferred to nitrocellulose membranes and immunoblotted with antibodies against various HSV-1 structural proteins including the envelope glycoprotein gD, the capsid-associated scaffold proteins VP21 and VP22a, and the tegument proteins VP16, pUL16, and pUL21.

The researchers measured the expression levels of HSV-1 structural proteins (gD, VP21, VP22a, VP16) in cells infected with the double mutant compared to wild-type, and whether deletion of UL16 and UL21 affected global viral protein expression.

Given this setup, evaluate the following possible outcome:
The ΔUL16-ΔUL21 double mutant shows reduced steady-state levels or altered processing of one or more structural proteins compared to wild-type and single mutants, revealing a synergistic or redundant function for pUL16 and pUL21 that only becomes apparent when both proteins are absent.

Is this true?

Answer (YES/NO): YES